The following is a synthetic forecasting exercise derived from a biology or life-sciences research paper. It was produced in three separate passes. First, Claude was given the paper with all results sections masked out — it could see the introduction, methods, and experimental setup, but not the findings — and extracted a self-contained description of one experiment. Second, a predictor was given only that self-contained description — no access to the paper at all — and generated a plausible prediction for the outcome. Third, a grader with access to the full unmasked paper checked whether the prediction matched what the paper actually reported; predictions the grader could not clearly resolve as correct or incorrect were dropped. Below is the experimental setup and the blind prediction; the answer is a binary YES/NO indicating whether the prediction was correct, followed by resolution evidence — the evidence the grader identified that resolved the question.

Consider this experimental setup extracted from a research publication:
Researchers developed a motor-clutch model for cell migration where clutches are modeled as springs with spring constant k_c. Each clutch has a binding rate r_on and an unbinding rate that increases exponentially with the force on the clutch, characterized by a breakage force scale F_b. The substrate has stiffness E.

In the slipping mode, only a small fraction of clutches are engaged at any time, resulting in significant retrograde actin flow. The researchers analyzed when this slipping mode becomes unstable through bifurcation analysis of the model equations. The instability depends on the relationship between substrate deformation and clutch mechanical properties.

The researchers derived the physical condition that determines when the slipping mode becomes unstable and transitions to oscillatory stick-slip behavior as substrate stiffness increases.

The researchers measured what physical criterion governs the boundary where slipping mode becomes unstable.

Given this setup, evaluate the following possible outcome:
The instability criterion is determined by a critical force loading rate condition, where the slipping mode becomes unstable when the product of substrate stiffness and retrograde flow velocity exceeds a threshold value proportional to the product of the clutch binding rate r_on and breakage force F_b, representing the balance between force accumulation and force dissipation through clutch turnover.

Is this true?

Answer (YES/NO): NO